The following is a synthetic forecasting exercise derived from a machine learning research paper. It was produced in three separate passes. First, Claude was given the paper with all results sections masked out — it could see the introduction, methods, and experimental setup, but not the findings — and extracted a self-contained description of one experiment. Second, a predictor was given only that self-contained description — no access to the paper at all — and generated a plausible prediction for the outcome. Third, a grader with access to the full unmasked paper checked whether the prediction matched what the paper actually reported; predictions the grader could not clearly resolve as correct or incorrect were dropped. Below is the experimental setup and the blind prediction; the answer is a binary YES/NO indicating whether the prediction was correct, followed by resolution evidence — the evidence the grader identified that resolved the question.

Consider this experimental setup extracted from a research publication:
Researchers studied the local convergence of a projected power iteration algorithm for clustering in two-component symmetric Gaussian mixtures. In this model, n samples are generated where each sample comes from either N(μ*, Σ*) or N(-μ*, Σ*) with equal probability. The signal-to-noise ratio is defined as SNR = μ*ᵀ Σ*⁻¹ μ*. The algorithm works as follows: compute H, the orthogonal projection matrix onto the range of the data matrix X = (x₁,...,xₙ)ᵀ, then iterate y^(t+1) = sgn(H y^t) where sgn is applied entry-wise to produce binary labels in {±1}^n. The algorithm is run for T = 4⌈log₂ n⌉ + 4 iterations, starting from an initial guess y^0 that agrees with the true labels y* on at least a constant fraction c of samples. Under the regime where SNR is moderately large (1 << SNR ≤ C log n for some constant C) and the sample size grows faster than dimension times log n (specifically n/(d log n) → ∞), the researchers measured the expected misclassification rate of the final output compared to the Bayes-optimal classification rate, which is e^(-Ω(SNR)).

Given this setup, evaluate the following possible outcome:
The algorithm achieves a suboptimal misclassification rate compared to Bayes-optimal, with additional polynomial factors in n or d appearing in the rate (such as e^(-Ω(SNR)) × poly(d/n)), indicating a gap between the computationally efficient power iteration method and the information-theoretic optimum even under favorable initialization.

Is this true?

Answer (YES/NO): NO